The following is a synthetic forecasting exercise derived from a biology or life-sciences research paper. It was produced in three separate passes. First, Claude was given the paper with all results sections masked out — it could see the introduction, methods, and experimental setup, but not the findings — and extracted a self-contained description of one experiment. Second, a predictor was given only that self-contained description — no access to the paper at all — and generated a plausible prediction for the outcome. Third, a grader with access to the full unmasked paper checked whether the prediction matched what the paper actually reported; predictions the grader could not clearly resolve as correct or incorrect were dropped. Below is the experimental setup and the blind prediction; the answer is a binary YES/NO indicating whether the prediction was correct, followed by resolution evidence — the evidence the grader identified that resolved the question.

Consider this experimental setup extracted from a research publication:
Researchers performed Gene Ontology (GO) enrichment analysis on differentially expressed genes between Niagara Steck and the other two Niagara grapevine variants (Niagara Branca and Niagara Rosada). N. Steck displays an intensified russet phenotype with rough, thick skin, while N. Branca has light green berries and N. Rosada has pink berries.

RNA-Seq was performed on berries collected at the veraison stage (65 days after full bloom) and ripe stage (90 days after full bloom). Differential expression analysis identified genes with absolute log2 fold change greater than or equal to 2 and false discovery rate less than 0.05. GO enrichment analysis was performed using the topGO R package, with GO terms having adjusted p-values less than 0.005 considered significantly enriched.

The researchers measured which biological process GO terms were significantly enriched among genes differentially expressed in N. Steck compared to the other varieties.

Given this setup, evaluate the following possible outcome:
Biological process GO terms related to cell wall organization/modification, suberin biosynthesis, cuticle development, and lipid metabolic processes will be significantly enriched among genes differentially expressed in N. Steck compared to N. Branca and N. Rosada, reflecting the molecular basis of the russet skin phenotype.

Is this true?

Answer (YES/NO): NO